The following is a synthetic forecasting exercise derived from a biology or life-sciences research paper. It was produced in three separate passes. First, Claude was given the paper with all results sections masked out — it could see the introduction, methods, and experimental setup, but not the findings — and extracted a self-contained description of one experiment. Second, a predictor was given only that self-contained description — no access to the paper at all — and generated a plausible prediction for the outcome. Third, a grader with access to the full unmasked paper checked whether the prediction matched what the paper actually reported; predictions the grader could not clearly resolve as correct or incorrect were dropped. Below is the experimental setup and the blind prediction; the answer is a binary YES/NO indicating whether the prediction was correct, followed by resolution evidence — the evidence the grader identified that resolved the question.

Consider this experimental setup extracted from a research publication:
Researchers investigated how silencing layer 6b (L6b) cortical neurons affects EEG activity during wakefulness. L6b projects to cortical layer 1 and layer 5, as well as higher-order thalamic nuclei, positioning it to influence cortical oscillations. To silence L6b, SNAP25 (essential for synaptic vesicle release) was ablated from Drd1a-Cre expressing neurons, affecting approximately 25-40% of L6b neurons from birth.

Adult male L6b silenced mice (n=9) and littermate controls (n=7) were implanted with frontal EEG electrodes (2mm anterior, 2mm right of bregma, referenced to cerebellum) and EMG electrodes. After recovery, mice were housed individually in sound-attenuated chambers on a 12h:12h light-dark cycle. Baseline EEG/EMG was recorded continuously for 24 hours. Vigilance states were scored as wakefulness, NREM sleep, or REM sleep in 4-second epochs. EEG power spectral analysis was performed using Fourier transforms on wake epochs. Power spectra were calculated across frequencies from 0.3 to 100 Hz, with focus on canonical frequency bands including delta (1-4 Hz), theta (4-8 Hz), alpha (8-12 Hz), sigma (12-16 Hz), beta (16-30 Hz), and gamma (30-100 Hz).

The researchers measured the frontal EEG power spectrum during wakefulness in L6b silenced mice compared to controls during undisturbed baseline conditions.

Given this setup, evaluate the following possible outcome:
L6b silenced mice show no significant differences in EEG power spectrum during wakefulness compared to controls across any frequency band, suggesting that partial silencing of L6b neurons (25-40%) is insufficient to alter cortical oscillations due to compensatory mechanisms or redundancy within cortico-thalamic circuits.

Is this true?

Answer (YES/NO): NO